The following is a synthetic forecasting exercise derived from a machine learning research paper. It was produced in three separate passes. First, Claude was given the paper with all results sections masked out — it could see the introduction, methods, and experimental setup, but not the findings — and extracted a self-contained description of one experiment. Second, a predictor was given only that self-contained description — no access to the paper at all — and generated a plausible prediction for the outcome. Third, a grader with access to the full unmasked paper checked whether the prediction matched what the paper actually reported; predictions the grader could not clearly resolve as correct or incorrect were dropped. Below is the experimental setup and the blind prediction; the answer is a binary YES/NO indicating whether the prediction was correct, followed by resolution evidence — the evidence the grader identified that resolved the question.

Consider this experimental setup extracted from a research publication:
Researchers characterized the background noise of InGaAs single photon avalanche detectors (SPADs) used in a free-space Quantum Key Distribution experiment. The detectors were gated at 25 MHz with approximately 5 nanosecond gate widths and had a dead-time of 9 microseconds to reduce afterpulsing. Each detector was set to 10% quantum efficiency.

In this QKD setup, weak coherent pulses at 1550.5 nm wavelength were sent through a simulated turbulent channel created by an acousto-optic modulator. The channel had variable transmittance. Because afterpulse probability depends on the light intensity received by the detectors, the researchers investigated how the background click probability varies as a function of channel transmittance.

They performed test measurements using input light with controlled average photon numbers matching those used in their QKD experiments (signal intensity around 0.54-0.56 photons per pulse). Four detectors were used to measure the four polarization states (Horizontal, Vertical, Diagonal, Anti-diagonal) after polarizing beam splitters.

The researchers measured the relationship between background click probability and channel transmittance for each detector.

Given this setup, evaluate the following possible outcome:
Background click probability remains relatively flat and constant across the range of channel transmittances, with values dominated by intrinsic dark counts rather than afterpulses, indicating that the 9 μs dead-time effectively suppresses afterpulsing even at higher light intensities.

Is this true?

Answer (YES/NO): NO